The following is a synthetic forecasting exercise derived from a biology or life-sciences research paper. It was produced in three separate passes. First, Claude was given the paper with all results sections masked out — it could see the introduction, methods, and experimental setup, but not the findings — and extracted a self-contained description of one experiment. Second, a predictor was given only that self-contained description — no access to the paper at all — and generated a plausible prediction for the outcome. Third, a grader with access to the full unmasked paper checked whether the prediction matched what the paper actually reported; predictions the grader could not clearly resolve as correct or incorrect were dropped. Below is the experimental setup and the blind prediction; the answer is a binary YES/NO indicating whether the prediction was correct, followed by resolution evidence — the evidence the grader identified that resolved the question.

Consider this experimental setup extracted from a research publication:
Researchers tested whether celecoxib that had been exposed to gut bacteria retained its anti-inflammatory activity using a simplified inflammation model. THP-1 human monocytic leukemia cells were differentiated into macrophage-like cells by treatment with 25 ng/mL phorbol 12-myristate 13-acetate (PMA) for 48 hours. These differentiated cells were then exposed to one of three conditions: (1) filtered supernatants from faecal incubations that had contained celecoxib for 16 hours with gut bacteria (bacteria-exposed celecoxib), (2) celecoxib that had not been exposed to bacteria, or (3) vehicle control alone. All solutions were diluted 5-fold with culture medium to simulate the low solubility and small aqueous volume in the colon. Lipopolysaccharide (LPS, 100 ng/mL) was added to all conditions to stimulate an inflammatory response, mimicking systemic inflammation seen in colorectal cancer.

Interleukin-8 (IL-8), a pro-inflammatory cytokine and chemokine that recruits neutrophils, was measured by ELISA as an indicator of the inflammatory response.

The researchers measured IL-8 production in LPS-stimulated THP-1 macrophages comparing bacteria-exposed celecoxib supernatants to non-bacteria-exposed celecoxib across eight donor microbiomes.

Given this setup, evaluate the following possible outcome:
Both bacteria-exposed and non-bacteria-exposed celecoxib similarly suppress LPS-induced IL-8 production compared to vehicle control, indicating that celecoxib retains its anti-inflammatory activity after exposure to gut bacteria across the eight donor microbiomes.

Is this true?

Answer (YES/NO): NO